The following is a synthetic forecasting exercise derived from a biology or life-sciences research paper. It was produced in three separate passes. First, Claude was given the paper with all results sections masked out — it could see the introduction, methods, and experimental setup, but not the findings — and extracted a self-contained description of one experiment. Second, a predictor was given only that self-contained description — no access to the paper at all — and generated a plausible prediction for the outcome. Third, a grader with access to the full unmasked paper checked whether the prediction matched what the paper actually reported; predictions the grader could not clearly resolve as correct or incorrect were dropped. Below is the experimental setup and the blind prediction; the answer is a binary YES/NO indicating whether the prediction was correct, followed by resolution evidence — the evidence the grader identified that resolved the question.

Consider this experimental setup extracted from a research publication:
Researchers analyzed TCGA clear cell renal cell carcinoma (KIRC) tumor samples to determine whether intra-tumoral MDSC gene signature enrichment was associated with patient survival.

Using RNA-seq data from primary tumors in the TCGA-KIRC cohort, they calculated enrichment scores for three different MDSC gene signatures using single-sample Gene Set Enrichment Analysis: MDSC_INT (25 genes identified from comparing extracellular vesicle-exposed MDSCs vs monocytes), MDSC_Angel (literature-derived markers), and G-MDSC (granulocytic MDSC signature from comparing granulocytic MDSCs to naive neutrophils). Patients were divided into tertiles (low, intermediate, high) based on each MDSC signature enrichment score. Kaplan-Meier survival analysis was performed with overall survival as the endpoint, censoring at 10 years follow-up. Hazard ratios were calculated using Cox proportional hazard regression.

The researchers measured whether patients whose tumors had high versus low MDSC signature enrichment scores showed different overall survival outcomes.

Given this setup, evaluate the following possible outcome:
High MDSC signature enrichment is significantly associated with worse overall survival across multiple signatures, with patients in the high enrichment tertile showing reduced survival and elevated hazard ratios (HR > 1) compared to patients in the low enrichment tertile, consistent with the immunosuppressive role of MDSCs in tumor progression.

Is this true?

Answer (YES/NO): NO